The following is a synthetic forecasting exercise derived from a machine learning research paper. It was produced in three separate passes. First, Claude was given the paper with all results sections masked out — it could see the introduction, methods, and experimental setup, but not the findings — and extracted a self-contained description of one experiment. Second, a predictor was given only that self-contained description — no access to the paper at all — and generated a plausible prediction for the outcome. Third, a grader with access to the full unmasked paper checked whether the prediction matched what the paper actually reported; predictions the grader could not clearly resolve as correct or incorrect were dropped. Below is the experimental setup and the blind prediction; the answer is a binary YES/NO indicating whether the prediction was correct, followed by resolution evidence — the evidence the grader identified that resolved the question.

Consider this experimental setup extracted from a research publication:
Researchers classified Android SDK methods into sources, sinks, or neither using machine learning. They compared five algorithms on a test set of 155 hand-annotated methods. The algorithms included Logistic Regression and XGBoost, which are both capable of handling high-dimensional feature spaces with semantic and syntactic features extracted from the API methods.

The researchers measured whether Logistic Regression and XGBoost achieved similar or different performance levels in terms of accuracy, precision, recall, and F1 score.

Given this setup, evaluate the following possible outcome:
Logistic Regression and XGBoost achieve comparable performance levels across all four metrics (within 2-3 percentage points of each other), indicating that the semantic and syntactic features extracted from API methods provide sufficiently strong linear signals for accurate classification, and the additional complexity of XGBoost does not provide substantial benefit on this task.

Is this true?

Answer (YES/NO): YES